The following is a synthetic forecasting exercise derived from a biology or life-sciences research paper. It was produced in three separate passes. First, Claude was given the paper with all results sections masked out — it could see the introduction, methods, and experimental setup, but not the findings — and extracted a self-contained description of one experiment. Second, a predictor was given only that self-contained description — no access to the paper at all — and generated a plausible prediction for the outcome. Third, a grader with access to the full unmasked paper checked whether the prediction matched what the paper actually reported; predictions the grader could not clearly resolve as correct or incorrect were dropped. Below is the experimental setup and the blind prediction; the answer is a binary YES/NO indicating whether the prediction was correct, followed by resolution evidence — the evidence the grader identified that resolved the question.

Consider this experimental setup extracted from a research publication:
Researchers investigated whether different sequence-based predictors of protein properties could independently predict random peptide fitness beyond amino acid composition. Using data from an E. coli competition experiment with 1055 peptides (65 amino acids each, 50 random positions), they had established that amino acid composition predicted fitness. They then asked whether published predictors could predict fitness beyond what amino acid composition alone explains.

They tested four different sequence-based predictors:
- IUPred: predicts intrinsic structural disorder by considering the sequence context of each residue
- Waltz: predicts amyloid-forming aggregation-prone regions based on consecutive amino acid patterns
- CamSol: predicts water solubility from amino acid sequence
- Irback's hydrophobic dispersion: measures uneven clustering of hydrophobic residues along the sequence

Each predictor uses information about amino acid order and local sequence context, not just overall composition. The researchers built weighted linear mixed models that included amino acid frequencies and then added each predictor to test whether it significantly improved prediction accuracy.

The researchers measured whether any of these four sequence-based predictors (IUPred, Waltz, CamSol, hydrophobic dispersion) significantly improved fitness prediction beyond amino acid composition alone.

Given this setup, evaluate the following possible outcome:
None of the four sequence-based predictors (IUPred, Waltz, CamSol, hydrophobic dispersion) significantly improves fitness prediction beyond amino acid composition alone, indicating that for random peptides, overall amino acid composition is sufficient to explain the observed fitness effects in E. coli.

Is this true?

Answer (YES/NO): NO